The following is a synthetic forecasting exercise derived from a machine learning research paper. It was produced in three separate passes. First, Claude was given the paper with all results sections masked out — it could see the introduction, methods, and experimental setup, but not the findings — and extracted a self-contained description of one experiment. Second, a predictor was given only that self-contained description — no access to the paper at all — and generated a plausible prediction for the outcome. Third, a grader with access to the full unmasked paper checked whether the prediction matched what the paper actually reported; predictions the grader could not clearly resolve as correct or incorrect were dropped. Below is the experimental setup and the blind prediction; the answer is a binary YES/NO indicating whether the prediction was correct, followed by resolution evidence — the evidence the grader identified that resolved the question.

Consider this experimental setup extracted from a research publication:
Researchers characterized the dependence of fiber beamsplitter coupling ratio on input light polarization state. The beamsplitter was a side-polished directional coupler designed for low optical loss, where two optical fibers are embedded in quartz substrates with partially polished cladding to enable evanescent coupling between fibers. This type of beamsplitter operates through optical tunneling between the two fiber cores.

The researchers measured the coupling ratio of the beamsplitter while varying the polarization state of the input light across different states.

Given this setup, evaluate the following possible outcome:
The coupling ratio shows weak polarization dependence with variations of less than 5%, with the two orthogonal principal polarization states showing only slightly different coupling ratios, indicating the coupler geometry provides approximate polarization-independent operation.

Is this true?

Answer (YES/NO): YES